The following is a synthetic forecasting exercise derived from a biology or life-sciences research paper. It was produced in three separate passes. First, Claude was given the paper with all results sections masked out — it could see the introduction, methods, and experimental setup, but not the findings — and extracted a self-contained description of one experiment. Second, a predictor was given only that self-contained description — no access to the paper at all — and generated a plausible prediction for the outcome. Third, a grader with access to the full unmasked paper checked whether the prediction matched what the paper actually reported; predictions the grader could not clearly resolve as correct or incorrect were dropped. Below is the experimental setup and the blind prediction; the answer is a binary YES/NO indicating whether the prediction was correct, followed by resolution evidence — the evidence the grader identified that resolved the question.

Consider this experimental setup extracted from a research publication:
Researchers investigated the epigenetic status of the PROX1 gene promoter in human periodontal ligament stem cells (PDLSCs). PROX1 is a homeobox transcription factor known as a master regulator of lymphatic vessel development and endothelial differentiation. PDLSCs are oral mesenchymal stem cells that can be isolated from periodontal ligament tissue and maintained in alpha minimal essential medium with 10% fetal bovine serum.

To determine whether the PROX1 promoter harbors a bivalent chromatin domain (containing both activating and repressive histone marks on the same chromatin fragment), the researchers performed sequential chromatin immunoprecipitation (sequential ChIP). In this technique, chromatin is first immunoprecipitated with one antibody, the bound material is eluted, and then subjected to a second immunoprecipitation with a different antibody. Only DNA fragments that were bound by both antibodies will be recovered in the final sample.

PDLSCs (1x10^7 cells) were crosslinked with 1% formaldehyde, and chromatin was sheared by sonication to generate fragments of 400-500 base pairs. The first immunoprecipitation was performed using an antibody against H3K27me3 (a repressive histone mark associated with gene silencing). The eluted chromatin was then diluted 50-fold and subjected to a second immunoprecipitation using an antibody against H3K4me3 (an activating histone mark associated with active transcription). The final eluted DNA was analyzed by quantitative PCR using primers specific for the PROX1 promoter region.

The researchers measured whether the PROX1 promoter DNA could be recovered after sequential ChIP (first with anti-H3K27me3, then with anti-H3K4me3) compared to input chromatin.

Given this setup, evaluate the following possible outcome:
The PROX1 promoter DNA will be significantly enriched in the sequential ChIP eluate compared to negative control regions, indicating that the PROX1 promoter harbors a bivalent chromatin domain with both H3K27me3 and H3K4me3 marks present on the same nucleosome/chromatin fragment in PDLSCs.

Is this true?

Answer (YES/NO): YES